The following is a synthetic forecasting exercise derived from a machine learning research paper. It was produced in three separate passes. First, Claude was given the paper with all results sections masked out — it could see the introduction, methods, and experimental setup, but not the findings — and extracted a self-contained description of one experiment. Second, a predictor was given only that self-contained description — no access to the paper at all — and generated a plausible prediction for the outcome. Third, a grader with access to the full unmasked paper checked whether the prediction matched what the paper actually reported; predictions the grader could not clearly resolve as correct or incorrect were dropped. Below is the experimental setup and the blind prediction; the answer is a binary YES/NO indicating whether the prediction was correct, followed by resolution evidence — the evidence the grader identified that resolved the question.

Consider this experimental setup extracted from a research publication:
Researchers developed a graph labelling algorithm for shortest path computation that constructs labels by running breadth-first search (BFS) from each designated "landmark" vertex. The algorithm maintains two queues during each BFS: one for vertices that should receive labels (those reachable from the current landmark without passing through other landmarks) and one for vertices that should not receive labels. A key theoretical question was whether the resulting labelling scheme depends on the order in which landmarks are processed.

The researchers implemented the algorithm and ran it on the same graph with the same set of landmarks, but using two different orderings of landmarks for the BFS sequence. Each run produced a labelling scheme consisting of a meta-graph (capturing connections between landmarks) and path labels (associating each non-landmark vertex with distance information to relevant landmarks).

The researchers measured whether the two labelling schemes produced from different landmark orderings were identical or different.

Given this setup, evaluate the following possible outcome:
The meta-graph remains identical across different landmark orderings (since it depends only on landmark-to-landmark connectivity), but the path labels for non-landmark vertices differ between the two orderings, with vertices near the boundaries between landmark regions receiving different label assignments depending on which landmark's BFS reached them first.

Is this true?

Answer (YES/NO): NO